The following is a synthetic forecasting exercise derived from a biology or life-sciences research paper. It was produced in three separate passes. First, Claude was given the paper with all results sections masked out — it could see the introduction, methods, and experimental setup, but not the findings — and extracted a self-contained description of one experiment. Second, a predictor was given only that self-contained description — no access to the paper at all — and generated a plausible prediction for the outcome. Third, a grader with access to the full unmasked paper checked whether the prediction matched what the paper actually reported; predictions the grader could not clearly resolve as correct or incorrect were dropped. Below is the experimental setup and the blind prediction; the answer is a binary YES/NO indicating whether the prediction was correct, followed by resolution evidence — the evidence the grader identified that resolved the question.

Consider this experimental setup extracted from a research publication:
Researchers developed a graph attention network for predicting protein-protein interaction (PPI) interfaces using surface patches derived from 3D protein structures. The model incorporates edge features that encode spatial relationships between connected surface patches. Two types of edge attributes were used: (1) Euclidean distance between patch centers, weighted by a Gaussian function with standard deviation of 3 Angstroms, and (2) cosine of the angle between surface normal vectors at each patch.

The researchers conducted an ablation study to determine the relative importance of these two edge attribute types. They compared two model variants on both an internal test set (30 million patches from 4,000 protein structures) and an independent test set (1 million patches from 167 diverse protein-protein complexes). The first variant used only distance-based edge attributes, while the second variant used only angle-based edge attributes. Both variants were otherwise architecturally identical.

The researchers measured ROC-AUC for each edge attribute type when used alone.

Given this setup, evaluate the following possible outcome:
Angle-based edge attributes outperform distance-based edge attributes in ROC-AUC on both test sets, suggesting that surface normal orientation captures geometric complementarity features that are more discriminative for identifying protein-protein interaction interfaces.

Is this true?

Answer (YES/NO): NO